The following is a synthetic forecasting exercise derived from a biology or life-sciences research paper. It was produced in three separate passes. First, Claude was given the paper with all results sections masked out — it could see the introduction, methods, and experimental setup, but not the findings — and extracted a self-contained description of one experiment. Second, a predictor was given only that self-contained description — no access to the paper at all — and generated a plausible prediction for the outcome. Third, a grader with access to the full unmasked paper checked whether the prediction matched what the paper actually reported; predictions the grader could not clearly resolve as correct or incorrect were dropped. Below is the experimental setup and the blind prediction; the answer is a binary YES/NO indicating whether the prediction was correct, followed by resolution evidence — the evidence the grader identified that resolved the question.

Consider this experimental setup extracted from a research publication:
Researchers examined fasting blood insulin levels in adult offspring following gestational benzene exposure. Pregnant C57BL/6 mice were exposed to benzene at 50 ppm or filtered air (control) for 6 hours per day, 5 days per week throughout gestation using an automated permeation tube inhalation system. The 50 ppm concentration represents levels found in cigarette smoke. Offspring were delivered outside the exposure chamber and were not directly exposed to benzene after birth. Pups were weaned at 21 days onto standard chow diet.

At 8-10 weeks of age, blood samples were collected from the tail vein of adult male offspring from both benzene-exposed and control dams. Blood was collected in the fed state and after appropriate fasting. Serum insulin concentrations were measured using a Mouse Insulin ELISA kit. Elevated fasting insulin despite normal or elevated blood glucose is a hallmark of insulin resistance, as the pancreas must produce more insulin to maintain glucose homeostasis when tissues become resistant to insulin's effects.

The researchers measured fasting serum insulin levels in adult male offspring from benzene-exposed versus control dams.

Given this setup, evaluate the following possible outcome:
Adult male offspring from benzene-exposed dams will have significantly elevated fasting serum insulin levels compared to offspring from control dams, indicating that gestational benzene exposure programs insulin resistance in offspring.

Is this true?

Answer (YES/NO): NO